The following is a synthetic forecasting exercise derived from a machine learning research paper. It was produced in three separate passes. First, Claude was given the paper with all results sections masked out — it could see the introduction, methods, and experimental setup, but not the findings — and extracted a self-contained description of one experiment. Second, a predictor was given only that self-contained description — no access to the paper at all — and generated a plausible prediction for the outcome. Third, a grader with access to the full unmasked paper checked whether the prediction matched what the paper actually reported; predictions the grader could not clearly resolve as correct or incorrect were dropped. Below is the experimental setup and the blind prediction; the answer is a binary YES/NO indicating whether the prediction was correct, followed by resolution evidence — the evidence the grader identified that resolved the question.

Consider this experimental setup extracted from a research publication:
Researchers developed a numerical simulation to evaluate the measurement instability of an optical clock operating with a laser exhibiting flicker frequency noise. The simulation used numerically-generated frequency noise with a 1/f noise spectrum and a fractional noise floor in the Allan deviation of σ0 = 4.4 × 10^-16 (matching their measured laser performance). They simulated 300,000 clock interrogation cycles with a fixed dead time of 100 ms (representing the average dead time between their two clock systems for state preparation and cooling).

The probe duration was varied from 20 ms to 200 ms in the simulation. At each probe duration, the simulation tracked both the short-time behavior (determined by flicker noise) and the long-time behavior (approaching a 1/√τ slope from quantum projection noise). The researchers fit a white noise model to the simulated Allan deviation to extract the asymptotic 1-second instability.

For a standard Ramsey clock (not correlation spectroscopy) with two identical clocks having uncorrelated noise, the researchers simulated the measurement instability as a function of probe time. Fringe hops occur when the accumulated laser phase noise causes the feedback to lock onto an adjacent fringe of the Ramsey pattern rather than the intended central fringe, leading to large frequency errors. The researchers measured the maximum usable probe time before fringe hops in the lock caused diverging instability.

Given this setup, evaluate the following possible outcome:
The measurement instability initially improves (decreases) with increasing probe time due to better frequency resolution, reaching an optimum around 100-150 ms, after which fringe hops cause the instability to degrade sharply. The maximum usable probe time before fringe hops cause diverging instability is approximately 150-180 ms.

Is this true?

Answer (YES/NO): NO